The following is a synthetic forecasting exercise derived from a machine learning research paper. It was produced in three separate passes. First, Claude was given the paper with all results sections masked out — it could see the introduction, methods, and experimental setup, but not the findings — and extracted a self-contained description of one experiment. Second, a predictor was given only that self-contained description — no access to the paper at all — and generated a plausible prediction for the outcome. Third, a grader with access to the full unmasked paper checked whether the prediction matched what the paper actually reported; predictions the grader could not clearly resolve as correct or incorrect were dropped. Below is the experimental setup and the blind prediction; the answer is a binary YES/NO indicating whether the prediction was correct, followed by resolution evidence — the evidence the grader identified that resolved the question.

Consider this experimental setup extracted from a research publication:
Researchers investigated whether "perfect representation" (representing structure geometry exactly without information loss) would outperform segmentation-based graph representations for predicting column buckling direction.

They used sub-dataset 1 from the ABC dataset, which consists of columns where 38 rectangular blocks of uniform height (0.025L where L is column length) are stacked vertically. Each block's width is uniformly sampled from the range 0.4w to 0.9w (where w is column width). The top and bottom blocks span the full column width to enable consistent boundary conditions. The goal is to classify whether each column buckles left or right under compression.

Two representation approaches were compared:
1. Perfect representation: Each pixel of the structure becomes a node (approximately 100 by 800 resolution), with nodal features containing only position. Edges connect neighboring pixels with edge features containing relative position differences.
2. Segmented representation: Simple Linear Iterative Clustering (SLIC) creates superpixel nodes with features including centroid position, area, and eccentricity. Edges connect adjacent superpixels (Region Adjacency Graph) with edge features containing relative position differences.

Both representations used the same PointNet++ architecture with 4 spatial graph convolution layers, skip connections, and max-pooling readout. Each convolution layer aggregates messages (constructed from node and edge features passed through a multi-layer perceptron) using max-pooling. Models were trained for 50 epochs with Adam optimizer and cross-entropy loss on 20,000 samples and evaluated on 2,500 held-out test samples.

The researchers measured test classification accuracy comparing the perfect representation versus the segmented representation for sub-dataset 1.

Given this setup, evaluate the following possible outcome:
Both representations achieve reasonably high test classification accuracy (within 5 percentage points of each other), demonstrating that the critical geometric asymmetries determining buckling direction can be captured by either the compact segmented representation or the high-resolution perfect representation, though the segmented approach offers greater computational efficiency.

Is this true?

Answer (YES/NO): NO